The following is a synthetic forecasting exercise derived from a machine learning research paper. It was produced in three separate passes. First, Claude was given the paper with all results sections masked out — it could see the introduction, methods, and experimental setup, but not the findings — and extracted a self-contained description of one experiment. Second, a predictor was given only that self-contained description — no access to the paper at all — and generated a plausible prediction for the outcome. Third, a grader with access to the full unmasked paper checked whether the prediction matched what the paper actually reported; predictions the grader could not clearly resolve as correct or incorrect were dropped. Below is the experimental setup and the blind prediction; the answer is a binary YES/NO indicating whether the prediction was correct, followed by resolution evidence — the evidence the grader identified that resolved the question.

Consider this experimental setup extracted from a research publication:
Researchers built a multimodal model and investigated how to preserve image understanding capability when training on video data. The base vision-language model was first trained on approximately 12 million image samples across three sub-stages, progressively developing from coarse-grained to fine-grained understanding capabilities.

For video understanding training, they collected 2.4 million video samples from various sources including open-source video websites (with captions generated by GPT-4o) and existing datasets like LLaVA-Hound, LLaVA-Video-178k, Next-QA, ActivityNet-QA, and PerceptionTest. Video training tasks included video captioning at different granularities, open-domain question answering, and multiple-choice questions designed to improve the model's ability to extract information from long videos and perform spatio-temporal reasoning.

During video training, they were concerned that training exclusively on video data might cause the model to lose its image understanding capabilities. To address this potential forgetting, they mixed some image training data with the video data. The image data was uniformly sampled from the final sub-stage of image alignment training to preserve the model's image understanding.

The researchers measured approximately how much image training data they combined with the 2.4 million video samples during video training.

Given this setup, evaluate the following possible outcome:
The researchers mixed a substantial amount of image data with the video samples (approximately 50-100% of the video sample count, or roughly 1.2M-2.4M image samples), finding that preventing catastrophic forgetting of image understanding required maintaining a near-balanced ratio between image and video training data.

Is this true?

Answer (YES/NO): NO